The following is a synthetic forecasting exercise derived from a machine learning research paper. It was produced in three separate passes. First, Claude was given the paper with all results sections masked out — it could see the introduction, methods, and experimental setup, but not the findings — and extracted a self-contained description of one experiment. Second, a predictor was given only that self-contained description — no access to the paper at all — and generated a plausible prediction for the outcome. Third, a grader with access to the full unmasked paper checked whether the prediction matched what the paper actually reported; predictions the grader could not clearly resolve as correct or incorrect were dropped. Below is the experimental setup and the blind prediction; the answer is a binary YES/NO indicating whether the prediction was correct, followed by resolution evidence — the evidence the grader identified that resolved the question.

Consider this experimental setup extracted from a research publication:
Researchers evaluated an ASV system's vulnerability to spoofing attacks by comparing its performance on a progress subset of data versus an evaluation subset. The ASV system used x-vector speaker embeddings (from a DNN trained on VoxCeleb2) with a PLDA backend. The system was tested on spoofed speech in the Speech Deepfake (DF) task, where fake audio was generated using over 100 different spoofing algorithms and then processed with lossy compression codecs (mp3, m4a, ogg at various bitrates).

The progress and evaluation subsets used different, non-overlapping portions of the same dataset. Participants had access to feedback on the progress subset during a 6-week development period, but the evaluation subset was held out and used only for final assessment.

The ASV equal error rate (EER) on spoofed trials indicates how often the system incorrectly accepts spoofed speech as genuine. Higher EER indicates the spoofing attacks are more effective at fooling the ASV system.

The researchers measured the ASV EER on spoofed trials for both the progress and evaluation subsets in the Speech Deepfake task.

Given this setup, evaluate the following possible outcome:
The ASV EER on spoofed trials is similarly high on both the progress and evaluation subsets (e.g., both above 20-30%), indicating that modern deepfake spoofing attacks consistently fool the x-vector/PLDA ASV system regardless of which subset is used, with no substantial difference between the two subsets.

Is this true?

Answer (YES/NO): NO